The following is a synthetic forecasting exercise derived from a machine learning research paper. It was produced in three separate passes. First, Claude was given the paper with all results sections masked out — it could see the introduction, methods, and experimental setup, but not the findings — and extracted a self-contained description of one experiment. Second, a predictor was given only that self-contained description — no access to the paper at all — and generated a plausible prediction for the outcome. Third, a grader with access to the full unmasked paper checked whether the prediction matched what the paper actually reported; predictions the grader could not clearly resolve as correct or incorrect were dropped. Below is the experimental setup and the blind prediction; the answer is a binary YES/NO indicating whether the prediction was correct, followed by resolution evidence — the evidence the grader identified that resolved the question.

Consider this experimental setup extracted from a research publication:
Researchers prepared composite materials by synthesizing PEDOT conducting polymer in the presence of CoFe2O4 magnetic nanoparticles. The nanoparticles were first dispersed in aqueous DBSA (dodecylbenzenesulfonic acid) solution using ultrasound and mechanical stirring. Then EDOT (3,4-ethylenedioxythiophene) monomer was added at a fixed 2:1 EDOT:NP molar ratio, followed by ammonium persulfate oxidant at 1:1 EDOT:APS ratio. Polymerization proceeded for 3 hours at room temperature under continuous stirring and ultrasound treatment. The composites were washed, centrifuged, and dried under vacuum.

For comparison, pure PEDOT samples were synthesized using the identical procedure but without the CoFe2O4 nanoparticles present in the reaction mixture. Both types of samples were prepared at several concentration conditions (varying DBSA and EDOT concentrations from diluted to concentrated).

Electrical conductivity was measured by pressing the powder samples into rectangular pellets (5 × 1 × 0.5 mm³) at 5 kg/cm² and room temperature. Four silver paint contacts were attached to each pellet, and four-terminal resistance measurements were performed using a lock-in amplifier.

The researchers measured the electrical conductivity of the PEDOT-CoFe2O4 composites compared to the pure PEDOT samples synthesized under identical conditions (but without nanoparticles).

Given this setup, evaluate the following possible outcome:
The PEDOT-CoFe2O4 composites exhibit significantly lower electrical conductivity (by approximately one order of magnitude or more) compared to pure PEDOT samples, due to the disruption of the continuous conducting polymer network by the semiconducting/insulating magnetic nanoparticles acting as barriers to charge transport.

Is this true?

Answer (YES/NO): NO